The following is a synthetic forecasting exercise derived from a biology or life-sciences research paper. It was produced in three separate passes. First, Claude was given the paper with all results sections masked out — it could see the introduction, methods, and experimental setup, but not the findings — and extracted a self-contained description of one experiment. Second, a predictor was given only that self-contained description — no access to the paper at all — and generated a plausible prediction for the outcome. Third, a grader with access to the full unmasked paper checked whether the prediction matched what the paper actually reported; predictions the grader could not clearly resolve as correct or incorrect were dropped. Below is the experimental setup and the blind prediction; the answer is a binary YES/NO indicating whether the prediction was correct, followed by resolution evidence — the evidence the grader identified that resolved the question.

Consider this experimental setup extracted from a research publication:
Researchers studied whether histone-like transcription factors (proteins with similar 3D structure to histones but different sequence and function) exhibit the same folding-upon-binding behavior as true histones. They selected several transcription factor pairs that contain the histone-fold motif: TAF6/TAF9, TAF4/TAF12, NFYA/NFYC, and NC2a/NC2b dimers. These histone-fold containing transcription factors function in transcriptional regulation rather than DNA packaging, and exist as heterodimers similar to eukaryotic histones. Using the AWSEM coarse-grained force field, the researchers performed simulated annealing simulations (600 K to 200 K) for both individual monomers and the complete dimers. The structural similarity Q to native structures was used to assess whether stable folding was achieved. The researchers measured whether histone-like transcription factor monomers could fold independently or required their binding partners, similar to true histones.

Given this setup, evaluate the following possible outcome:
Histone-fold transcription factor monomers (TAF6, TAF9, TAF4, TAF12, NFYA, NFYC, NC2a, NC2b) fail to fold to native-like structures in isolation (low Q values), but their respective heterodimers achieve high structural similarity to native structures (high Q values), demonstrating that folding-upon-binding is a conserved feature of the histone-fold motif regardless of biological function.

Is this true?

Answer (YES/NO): YES